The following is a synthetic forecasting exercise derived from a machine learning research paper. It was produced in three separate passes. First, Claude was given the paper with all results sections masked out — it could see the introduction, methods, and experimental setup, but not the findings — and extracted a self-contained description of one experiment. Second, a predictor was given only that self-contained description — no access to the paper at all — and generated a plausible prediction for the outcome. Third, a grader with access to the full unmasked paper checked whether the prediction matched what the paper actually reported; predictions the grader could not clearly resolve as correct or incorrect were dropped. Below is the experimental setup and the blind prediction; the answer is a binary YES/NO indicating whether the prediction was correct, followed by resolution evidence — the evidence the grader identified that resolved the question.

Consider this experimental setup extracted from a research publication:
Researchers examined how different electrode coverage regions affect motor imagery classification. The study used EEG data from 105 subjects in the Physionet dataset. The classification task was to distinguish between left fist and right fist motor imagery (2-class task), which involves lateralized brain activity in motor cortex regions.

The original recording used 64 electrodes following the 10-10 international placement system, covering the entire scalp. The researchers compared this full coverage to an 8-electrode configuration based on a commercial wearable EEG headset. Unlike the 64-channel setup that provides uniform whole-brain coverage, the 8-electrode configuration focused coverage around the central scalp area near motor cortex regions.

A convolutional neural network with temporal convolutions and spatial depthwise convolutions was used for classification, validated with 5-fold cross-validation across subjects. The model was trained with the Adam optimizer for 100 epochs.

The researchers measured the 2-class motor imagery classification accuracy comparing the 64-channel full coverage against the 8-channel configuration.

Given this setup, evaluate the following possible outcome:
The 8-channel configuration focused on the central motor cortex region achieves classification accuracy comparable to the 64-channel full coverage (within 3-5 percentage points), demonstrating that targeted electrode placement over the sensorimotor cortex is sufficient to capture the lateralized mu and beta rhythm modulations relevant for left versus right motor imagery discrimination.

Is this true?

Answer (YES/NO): NO